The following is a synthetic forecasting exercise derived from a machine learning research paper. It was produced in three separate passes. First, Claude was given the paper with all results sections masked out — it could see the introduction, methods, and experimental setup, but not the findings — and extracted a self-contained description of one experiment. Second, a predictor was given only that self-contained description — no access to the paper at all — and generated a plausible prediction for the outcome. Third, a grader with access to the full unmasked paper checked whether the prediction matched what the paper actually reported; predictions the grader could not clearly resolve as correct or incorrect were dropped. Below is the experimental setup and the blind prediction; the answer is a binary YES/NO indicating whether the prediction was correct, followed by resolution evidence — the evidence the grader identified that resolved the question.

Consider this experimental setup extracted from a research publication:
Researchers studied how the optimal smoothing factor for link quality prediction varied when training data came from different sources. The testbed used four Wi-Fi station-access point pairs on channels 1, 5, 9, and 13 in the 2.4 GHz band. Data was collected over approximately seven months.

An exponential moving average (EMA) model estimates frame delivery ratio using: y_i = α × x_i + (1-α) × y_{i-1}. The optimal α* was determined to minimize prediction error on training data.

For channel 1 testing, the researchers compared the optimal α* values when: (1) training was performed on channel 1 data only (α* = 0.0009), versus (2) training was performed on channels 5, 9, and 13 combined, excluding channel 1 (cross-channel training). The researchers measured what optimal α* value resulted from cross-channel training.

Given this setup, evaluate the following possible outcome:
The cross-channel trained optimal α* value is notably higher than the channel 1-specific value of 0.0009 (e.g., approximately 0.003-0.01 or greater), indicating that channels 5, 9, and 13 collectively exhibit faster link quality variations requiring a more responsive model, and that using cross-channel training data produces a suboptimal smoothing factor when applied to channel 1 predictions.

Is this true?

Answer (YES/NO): NO